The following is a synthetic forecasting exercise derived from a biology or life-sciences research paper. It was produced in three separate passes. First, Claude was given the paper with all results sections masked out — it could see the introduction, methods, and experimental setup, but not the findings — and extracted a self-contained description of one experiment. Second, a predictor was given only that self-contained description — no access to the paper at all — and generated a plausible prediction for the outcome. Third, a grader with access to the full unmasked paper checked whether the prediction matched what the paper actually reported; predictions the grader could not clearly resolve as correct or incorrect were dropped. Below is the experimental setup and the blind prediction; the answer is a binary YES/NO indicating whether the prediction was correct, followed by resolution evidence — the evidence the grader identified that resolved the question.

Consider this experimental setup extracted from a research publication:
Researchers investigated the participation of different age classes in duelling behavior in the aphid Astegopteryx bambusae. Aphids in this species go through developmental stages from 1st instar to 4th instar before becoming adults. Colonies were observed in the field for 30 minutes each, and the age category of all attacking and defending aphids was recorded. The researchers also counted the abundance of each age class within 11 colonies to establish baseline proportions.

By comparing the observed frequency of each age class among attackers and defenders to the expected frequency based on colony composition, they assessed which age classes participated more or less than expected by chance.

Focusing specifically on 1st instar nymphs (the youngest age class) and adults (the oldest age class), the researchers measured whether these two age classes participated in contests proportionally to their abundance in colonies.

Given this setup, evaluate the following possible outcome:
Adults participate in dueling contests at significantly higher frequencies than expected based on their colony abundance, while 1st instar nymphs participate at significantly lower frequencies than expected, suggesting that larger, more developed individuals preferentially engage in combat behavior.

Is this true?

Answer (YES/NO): NO